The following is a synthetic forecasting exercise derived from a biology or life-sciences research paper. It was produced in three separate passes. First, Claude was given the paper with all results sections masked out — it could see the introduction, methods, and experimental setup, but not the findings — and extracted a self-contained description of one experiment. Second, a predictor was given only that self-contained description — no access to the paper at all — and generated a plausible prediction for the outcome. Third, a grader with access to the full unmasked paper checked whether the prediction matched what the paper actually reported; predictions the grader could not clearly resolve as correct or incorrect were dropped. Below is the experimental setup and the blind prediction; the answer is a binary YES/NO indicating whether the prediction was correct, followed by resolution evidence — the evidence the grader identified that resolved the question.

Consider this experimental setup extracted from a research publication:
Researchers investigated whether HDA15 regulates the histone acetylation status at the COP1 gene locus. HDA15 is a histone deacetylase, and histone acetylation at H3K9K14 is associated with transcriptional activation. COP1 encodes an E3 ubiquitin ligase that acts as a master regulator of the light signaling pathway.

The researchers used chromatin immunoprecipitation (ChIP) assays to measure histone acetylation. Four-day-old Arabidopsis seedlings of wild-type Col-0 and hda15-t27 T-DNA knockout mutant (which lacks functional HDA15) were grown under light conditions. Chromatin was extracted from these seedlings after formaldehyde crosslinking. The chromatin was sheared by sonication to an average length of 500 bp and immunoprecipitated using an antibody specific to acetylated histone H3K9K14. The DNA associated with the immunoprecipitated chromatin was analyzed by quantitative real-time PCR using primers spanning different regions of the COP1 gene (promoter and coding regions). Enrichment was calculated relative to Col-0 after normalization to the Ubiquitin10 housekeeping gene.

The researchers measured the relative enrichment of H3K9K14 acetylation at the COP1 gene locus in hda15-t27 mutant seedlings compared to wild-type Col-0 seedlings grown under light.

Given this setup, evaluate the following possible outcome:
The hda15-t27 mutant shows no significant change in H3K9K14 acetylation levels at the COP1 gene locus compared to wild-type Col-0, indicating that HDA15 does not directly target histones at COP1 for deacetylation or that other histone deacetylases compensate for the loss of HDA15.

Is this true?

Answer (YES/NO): NO